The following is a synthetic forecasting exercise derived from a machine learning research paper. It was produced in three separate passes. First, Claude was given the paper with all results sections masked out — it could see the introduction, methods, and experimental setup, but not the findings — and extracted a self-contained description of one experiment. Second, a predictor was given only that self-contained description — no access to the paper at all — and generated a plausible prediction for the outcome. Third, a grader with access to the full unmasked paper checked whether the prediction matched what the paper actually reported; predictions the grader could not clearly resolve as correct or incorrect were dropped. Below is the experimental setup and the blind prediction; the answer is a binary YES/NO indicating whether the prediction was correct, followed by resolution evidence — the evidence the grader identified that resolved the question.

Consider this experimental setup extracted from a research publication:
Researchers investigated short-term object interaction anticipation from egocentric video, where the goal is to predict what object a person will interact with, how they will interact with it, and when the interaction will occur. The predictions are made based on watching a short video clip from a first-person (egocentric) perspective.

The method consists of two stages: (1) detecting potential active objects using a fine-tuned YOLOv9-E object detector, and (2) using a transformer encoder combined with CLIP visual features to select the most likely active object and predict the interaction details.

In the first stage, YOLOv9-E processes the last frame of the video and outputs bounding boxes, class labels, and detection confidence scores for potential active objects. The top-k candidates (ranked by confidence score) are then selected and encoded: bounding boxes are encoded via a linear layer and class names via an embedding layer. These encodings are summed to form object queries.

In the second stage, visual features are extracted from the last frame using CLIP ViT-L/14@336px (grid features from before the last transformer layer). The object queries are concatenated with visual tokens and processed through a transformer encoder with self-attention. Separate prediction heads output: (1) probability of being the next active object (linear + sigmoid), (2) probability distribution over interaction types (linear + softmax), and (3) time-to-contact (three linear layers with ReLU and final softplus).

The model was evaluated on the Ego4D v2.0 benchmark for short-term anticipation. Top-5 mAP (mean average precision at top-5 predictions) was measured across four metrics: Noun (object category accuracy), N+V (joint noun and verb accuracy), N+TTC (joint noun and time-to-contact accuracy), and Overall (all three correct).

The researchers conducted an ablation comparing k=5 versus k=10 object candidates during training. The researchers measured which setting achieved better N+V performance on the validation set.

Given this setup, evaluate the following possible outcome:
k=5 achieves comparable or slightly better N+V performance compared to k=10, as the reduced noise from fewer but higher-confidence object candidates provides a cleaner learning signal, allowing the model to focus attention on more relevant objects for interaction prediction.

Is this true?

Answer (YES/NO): NO